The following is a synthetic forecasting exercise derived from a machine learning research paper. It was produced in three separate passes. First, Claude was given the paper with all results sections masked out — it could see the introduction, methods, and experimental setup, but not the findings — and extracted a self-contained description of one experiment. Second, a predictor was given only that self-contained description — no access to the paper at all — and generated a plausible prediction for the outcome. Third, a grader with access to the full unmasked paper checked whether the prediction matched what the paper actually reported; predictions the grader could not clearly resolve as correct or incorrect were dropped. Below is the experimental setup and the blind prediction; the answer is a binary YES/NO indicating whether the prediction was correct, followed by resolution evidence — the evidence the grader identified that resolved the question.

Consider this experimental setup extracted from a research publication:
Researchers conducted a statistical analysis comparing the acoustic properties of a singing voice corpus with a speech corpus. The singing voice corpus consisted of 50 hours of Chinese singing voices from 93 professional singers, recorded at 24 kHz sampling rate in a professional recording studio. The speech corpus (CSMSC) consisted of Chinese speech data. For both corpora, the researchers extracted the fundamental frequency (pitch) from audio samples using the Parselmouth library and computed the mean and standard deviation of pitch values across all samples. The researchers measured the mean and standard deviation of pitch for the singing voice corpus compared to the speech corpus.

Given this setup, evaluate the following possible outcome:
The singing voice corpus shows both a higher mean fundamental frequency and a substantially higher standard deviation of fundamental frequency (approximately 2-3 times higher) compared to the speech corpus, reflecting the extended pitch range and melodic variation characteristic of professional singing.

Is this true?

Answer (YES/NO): NO